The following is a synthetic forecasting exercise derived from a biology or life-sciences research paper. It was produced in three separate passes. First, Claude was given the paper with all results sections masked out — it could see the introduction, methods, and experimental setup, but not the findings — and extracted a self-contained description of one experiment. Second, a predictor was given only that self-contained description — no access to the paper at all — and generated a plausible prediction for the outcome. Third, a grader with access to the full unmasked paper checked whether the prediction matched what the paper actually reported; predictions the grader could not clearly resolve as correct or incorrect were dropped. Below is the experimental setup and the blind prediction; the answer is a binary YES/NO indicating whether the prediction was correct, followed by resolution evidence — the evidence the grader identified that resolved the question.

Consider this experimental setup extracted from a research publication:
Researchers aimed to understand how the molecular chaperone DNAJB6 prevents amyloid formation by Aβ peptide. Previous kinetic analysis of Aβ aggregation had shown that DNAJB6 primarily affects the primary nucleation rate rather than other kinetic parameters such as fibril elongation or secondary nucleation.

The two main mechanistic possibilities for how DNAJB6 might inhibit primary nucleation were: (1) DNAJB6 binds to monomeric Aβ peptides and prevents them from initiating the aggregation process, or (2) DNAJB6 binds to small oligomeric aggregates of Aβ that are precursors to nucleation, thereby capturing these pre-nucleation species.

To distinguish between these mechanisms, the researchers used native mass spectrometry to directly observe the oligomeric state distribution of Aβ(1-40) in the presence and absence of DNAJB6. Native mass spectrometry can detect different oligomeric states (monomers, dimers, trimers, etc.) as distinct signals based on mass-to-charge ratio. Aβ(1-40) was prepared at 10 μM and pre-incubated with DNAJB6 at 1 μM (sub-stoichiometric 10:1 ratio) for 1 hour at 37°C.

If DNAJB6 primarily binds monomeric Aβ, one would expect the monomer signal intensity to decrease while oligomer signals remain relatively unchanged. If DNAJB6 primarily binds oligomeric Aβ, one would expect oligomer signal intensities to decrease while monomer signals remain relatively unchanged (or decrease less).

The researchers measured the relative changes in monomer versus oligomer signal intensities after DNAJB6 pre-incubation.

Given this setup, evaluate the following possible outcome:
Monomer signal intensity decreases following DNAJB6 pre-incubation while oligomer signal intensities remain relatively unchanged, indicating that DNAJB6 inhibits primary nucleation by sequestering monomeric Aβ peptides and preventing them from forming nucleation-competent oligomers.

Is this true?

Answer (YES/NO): NO